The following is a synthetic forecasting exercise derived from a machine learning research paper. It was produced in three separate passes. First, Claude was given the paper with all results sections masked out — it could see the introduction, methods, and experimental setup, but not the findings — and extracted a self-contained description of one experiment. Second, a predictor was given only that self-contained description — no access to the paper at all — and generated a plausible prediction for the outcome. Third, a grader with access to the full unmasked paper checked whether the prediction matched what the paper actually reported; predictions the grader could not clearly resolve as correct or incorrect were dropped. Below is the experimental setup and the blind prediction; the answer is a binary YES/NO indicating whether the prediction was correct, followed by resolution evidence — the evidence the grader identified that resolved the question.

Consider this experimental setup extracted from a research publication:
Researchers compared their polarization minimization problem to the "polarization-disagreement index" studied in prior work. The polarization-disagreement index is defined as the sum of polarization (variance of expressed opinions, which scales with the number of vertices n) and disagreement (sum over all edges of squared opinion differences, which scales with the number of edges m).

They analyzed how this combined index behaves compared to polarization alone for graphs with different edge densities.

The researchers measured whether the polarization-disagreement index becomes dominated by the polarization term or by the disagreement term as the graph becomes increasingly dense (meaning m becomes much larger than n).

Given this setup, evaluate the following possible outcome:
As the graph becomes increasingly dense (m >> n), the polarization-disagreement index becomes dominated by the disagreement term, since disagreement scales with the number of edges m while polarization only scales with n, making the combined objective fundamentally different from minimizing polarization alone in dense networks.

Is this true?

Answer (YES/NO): YES